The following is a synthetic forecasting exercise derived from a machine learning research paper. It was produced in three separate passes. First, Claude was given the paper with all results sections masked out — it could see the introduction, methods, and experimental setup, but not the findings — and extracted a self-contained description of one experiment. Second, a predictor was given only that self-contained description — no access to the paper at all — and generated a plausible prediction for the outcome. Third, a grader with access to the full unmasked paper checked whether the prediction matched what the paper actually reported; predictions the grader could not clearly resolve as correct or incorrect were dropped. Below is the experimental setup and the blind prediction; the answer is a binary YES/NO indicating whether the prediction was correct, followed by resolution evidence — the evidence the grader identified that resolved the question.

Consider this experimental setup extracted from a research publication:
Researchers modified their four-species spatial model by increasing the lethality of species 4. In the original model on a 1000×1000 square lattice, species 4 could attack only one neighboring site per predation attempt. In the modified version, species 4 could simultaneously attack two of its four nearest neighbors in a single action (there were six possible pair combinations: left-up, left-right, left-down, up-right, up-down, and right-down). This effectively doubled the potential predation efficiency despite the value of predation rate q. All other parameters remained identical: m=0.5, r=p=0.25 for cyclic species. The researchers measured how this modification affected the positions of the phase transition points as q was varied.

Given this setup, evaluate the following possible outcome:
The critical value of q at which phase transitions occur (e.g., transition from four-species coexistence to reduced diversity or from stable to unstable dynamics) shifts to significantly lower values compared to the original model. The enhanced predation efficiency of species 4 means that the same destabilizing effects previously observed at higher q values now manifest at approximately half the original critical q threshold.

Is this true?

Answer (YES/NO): NO